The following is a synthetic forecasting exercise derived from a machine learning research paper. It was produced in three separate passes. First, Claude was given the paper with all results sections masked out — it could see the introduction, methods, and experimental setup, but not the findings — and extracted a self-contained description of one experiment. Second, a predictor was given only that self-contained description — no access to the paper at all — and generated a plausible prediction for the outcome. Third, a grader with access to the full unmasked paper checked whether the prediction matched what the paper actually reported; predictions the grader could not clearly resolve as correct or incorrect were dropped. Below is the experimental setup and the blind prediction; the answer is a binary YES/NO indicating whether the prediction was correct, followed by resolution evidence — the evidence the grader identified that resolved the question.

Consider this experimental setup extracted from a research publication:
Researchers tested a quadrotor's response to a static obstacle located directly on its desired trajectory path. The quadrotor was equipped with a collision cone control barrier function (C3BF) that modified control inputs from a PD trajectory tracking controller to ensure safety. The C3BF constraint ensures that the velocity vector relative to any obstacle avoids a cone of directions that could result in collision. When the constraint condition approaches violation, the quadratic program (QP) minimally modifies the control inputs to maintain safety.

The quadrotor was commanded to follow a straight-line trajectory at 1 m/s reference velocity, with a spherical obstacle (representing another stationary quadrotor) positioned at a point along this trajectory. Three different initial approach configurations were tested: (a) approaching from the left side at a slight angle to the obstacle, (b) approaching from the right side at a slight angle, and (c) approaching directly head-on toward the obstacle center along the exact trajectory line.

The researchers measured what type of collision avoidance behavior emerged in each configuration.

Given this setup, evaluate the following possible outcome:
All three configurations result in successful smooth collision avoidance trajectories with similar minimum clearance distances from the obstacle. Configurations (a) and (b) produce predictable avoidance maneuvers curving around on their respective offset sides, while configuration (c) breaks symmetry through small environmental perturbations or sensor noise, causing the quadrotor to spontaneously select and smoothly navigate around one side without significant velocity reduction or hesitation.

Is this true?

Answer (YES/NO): NO